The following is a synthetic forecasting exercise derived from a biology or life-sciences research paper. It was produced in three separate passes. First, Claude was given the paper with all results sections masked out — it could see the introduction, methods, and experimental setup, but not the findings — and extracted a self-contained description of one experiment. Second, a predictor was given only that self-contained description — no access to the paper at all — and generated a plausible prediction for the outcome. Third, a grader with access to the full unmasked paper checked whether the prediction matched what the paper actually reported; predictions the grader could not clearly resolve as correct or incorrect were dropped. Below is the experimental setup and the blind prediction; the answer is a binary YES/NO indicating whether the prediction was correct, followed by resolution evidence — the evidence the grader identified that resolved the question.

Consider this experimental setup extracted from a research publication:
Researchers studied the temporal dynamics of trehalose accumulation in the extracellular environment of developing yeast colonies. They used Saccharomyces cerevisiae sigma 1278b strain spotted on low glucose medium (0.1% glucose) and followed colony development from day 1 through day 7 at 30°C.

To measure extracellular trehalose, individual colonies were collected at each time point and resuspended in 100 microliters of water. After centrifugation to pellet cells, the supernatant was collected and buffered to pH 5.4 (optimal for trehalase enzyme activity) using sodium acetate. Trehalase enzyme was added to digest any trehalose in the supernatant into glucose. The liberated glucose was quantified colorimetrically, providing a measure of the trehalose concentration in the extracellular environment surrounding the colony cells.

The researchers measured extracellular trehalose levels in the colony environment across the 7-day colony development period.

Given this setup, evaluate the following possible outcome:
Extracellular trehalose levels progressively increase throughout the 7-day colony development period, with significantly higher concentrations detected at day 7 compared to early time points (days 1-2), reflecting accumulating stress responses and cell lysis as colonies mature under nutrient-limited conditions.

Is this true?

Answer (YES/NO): NO